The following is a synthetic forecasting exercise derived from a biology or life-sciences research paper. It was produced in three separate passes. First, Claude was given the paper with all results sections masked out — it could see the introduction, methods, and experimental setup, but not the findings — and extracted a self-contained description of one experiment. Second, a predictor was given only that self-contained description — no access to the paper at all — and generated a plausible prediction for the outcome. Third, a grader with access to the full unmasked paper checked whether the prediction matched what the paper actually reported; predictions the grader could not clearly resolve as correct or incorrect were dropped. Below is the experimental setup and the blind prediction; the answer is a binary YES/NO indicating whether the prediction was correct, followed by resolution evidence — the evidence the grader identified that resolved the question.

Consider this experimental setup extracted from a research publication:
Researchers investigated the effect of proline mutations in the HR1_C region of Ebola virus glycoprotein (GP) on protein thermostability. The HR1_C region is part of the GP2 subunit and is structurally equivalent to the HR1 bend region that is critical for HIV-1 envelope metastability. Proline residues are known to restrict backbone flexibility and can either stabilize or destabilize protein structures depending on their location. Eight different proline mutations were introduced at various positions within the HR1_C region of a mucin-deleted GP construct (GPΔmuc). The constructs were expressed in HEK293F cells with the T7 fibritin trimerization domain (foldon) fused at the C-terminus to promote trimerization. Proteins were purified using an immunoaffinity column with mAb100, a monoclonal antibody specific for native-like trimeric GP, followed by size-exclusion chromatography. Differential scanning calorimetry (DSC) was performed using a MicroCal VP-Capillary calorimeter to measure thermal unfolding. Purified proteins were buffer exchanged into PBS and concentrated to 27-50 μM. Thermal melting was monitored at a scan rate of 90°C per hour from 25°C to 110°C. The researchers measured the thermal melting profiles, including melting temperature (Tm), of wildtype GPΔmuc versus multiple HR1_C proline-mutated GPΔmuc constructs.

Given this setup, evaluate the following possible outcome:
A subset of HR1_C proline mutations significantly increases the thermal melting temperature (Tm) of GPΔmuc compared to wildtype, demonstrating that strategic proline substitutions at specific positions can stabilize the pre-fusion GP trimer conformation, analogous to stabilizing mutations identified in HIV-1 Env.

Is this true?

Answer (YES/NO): NO